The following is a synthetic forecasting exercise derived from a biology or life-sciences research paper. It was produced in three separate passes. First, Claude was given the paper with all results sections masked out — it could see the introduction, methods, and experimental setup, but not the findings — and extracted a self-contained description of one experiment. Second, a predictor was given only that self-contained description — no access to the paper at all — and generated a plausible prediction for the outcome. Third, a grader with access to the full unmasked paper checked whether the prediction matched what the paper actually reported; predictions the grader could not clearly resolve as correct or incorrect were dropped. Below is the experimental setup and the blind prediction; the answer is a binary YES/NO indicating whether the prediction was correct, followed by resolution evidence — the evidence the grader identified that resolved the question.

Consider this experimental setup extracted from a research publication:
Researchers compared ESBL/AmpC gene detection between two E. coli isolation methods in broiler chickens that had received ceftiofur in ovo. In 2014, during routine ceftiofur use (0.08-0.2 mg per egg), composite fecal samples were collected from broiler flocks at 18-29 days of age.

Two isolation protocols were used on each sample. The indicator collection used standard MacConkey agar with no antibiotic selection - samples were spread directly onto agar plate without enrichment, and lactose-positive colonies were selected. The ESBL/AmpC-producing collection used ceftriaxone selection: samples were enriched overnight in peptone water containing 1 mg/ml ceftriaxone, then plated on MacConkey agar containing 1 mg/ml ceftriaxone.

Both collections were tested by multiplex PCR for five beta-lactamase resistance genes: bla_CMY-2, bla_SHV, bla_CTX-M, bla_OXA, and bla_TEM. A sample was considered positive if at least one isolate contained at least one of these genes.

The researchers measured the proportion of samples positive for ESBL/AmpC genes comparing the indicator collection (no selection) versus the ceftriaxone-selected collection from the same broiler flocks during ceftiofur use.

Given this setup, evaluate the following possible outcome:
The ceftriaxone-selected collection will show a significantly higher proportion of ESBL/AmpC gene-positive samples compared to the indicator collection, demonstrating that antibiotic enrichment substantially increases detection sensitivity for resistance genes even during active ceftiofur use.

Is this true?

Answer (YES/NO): YES